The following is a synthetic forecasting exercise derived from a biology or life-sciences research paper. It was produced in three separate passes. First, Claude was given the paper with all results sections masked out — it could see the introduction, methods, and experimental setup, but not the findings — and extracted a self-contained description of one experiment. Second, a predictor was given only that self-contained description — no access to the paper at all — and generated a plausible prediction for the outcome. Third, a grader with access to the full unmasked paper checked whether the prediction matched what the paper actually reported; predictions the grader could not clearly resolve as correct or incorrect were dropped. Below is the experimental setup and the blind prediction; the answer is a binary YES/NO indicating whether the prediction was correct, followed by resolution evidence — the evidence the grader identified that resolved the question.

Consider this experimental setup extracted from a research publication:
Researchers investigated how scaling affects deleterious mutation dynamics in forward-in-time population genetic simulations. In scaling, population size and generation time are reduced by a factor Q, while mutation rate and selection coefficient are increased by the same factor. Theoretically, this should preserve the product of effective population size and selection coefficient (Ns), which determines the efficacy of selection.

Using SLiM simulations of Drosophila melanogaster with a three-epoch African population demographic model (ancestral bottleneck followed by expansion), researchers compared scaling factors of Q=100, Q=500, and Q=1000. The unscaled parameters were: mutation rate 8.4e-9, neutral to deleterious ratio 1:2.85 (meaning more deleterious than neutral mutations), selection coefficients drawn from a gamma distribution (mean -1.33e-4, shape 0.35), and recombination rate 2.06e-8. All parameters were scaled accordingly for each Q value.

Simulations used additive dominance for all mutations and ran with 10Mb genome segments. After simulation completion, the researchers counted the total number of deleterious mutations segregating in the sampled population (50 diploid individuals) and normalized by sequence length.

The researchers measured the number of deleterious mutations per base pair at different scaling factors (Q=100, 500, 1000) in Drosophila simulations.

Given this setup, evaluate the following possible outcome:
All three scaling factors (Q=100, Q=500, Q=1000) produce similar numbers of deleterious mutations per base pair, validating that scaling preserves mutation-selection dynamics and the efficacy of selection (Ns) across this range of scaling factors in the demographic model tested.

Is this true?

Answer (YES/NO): NO